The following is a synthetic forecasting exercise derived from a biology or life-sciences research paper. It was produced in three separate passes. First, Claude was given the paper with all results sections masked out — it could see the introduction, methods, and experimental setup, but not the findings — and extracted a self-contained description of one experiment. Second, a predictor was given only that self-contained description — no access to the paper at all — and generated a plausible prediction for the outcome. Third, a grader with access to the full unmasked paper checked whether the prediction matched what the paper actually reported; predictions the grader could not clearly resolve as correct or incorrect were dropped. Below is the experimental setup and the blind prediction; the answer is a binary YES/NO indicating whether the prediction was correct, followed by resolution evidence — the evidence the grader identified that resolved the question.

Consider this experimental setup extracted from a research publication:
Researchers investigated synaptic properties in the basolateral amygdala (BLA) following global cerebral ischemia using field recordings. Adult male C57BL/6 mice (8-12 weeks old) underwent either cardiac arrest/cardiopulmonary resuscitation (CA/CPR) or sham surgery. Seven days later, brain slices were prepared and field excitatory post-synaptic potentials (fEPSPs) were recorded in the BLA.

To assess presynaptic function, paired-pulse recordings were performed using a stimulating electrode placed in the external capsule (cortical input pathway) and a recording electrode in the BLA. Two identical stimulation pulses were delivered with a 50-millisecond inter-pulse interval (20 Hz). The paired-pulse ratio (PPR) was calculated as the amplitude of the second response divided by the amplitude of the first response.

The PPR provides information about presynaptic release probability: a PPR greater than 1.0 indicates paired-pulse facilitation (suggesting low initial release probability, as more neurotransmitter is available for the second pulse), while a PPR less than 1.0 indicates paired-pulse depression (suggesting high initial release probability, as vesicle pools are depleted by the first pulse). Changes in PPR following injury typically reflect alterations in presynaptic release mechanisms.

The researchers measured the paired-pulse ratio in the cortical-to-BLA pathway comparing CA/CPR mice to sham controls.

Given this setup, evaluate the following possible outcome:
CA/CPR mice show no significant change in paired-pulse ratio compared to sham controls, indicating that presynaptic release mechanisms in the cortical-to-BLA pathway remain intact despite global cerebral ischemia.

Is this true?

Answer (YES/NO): YES